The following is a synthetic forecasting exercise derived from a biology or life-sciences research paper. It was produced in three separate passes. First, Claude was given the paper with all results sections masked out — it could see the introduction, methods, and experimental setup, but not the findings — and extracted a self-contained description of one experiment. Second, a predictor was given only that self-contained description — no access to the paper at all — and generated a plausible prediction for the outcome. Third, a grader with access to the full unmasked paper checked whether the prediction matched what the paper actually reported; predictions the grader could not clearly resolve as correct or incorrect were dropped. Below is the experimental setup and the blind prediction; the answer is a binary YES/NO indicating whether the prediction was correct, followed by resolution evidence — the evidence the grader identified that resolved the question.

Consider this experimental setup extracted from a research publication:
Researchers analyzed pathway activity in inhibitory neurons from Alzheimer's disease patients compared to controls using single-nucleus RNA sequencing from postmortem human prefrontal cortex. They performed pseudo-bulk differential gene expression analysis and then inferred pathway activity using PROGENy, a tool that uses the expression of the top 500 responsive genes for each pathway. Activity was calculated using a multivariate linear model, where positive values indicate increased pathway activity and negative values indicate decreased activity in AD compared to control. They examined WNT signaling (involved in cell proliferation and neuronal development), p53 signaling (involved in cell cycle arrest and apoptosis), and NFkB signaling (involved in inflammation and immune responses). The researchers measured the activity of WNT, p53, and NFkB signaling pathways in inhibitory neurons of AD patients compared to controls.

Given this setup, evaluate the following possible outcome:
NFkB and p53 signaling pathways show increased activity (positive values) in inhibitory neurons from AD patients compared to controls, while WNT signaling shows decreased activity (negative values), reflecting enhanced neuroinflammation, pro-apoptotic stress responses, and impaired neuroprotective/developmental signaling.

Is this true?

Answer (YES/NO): NO